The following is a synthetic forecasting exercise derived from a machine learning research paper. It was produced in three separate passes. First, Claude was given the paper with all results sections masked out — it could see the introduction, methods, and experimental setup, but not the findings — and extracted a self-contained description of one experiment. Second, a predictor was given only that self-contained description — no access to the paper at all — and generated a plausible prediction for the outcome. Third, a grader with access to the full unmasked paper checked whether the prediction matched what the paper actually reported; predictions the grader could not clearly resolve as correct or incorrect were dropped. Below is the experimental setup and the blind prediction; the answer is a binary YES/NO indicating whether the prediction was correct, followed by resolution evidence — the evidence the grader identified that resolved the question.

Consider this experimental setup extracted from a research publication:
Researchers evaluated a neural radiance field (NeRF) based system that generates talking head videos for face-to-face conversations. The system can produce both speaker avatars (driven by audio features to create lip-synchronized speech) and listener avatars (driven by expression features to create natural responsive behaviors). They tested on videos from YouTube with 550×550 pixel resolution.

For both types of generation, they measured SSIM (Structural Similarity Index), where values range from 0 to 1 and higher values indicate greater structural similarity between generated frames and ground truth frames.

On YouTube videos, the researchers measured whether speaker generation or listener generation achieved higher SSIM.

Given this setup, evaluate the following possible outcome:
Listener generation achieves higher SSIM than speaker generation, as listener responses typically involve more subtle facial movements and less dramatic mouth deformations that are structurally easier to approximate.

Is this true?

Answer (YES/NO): YES